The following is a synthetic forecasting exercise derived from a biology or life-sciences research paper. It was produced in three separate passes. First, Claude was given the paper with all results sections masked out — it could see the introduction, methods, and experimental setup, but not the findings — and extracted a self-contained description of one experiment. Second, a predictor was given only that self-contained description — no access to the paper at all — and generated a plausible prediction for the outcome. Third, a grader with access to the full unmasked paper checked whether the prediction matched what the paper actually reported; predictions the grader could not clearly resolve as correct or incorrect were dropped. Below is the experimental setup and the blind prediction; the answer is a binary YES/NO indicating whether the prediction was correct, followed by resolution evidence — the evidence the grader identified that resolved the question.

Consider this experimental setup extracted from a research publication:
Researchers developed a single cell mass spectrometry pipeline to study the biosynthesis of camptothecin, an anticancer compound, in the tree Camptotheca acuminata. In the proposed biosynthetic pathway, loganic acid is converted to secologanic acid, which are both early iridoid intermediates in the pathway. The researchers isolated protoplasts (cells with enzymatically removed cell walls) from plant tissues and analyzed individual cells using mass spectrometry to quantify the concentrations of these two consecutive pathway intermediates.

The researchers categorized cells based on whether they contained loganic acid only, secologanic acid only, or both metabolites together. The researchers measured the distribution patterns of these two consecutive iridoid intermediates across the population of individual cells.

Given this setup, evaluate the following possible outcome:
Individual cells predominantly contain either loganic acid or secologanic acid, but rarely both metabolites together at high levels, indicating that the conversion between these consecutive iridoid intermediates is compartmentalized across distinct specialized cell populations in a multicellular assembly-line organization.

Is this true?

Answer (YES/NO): NO